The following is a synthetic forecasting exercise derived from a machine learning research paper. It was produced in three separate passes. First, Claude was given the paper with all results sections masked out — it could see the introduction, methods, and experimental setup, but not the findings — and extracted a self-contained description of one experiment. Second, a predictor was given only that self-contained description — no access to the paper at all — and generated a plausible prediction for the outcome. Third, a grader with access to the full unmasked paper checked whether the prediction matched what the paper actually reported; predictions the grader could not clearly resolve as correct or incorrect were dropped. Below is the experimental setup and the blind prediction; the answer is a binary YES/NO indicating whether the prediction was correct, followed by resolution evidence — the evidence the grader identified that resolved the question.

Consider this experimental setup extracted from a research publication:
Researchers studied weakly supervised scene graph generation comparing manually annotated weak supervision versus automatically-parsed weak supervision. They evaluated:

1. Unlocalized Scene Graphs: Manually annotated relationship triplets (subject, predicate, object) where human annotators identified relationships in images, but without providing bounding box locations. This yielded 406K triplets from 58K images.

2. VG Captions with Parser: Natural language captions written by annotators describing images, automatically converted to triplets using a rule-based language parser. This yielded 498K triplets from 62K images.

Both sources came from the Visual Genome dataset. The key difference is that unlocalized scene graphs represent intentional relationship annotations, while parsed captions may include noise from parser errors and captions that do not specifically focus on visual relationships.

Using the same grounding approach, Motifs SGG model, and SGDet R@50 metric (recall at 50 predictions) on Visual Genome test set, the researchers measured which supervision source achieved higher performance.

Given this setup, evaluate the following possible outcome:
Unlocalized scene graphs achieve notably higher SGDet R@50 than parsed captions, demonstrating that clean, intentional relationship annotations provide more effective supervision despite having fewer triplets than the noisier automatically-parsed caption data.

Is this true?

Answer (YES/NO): YES